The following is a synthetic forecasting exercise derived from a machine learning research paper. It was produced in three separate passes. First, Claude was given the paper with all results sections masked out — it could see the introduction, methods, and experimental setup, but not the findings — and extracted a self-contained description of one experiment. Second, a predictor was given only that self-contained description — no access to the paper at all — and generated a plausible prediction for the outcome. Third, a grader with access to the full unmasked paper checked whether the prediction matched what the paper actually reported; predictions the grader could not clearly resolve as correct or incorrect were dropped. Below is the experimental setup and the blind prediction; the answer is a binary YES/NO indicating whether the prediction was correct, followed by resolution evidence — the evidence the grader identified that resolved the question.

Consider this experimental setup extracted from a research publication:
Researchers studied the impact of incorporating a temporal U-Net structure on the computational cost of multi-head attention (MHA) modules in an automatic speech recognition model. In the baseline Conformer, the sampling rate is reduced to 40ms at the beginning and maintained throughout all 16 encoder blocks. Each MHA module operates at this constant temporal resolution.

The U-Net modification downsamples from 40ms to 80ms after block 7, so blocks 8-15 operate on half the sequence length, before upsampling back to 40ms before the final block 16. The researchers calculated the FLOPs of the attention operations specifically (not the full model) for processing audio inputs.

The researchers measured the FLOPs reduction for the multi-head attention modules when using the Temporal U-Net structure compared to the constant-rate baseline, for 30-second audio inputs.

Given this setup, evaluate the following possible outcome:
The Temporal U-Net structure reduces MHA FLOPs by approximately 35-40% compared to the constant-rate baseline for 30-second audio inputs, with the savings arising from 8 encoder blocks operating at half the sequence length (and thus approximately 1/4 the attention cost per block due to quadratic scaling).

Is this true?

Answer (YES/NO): NO